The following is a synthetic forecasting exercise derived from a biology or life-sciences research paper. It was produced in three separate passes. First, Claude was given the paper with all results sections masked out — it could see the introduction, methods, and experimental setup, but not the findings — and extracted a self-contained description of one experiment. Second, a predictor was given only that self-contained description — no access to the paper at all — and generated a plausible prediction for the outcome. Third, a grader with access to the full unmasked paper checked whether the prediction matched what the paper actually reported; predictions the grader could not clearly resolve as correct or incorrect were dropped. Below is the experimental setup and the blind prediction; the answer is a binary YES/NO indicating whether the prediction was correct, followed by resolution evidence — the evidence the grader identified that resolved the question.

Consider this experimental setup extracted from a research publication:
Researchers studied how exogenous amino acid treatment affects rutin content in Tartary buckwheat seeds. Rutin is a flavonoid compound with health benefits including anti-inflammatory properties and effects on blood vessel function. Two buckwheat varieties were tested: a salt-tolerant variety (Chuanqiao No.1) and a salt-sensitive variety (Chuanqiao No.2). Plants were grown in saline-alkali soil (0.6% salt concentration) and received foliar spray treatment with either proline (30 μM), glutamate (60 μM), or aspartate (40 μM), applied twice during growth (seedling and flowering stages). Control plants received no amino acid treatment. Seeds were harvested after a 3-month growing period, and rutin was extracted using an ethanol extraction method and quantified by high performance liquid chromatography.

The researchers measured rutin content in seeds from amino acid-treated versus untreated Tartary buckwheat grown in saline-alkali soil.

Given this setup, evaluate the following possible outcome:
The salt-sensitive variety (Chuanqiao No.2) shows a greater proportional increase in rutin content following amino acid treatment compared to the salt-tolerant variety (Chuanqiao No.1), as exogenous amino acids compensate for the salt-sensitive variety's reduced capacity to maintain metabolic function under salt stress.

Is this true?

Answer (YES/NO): NO